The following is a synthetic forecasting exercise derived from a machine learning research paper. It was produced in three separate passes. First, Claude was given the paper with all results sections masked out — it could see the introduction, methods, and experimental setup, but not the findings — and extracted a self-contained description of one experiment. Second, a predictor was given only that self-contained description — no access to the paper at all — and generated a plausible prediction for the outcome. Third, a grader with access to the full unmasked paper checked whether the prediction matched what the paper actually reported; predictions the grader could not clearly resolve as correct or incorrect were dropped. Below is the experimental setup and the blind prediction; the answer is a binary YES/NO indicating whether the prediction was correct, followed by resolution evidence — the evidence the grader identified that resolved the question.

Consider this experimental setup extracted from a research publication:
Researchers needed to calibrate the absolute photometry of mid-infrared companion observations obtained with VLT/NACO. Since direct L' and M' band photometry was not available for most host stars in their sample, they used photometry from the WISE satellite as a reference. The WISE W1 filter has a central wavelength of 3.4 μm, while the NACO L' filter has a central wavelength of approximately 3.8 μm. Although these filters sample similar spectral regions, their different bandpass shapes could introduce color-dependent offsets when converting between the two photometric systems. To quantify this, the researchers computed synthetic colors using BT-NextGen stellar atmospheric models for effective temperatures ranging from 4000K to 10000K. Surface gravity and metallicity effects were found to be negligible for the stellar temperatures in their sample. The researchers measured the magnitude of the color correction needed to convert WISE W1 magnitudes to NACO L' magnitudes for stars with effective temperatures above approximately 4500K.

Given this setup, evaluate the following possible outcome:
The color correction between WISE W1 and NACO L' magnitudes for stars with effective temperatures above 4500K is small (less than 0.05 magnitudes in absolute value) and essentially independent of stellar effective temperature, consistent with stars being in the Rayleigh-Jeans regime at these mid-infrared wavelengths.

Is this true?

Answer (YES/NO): YES